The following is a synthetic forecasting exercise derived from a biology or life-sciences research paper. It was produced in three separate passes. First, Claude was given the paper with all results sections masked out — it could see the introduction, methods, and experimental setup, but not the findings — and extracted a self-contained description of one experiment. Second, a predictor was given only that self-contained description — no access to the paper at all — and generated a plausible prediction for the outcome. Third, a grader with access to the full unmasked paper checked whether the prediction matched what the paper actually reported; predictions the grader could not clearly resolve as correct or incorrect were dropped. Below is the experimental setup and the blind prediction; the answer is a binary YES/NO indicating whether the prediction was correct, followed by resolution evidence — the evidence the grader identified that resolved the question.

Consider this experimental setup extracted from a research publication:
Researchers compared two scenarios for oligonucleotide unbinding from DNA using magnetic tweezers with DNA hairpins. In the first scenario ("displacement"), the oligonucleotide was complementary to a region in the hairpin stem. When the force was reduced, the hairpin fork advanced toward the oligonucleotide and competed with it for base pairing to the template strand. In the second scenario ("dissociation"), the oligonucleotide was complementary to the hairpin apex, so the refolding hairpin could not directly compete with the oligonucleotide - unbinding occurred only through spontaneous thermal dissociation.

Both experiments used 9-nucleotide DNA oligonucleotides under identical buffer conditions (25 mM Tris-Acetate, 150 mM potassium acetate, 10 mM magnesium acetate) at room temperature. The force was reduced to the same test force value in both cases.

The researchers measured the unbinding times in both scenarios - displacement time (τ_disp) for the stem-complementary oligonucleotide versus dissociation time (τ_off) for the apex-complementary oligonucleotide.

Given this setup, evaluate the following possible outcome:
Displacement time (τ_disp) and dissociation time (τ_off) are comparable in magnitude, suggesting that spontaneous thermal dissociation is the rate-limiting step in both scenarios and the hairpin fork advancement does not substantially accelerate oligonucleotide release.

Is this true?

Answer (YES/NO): NO